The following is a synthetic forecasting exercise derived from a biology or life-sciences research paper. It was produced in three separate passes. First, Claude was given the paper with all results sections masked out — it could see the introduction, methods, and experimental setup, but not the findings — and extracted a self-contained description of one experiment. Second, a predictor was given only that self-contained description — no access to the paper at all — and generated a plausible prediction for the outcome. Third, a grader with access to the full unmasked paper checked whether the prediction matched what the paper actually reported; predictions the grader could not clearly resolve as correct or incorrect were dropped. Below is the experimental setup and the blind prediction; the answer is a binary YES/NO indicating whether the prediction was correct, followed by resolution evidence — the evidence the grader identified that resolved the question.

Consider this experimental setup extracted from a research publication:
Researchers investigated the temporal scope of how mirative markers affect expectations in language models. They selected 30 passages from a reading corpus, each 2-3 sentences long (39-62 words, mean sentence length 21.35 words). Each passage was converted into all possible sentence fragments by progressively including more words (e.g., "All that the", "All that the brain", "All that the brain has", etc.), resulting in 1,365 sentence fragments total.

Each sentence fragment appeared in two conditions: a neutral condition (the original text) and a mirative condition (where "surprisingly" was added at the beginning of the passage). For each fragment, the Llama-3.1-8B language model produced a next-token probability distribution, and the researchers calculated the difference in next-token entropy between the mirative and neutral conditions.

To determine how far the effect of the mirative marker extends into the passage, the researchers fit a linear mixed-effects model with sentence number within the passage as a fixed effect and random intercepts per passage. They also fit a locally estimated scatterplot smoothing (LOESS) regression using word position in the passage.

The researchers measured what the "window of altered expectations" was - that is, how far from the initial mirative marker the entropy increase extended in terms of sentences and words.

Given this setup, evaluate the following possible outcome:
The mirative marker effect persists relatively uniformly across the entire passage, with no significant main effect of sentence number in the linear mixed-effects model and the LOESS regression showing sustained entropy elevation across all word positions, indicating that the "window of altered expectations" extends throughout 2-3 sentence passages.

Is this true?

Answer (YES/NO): NO